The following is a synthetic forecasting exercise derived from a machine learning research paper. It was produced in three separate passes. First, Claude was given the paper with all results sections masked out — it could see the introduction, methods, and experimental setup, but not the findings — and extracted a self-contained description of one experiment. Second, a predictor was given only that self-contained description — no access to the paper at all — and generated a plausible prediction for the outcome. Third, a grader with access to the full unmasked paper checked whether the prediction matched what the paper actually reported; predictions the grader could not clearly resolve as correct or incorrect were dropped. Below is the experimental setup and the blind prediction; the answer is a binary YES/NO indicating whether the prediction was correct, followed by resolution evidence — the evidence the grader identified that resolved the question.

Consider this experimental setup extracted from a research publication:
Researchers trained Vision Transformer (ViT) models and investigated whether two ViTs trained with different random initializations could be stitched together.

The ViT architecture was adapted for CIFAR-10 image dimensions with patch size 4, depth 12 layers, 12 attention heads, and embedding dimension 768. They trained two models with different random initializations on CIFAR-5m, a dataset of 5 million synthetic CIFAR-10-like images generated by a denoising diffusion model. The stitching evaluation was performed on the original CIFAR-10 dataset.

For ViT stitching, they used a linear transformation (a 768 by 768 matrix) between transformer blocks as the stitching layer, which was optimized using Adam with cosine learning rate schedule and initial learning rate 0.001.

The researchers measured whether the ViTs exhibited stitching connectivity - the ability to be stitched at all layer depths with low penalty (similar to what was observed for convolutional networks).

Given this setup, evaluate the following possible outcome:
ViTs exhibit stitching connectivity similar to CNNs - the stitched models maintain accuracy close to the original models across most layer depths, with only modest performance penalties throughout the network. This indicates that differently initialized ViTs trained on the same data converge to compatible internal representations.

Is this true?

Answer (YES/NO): YES